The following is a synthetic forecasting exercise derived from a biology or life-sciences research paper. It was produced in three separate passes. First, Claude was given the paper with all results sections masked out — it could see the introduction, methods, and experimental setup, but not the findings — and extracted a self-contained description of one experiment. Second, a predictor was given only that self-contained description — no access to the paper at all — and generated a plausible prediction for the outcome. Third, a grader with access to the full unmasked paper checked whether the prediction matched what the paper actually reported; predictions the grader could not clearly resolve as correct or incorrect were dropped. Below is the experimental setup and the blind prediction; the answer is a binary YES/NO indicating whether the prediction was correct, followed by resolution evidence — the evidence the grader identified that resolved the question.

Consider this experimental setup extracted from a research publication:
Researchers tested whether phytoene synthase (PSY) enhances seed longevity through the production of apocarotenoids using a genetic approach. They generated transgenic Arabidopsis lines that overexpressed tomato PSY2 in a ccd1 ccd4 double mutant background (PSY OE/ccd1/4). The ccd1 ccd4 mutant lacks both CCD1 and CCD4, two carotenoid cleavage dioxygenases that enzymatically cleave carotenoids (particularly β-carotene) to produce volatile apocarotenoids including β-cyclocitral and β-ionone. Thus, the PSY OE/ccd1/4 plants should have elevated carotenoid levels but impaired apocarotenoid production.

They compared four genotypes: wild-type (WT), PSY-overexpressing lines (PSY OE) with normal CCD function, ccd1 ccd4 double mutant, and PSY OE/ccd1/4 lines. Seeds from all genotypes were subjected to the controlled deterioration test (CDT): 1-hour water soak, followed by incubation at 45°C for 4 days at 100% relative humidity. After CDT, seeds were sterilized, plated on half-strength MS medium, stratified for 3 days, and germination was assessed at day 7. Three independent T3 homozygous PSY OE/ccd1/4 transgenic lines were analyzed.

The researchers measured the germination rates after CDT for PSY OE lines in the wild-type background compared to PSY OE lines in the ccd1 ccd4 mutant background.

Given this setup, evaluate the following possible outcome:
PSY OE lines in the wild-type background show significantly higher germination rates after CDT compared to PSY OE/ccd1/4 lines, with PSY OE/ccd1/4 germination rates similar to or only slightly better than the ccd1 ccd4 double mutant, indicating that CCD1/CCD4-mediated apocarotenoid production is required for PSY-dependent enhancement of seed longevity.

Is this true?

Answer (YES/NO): YES